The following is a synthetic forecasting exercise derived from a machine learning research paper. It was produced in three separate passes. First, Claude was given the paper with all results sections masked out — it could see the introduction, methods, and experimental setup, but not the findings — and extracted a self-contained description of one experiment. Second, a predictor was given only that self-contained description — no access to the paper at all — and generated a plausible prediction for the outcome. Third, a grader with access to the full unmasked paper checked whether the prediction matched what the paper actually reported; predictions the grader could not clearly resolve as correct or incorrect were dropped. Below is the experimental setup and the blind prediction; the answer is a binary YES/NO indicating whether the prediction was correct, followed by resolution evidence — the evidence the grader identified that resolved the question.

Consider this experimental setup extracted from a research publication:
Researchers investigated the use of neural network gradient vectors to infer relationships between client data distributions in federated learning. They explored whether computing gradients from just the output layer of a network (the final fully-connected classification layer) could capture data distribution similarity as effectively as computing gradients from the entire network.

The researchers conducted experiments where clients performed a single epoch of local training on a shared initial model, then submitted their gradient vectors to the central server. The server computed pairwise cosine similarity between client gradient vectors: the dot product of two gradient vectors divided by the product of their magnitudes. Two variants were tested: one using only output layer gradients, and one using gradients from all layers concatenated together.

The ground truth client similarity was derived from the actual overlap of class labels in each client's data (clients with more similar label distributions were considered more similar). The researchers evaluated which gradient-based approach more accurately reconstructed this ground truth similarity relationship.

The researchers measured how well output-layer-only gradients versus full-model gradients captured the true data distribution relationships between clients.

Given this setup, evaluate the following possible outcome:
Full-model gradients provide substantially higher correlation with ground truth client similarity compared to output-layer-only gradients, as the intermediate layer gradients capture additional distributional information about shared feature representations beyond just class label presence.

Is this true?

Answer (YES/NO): NO